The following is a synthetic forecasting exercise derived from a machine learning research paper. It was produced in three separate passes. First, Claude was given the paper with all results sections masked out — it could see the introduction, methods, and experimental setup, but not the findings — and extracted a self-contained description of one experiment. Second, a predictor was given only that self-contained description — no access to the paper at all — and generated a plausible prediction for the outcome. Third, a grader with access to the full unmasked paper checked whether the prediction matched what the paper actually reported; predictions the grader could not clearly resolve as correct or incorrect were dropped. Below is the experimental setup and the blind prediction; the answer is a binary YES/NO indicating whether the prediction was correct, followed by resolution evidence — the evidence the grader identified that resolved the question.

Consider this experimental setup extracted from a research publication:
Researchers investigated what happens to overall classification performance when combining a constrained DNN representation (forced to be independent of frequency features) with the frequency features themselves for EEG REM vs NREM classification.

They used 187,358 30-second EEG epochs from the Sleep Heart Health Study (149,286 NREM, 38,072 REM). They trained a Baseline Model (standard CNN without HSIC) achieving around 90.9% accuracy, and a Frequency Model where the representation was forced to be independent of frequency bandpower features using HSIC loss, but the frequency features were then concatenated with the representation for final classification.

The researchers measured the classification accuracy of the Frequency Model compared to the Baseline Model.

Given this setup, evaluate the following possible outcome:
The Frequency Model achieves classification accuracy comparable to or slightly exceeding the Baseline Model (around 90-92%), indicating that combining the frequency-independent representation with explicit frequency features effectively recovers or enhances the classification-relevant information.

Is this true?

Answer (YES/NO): YES